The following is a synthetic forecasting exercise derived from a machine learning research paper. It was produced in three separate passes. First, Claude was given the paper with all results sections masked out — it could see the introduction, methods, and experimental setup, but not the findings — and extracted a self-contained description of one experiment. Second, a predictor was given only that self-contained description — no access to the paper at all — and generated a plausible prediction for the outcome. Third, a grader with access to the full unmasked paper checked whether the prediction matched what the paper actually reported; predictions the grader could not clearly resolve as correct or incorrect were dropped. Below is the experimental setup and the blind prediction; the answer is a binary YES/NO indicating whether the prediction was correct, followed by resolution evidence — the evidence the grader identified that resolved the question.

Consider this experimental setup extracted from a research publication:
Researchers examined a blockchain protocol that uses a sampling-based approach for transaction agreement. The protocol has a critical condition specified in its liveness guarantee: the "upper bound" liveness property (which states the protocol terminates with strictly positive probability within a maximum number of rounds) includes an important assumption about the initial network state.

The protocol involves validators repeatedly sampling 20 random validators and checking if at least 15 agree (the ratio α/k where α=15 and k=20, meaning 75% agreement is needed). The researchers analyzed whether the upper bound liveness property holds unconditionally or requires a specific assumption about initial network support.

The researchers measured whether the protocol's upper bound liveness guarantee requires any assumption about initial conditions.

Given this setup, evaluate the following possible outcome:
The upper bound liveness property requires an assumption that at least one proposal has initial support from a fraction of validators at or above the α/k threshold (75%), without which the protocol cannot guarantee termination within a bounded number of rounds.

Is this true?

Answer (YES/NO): YES